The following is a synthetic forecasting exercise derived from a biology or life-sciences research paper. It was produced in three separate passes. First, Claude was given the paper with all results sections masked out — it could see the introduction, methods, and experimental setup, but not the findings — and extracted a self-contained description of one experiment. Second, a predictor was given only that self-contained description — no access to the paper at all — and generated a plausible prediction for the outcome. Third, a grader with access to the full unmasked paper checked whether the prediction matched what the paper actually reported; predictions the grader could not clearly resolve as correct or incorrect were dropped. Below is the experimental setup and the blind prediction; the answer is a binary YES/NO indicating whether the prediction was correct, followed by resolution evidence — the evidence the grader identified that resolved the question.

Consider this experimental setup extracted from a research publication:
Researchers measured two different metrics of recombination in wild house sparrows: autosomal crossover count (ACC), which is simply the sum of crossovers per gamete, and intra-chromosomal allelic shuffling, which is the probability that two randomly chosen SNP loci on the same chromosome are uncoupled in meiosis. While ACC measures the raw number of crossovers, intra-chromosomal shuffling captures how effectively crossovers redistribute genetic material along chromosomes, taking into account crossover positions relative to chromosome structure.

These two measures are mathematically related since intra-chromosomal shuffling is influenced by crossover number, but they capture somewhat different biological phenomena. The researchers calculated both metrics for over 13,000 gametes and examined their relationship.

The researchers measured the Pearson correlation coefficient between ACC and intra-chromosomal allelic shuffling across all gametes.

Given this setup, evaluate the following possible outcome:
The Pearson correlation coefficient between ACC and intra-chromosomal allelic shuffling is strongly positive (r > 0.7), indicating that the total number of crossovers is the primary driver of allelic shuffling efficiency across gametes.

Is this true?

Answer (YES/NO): YES